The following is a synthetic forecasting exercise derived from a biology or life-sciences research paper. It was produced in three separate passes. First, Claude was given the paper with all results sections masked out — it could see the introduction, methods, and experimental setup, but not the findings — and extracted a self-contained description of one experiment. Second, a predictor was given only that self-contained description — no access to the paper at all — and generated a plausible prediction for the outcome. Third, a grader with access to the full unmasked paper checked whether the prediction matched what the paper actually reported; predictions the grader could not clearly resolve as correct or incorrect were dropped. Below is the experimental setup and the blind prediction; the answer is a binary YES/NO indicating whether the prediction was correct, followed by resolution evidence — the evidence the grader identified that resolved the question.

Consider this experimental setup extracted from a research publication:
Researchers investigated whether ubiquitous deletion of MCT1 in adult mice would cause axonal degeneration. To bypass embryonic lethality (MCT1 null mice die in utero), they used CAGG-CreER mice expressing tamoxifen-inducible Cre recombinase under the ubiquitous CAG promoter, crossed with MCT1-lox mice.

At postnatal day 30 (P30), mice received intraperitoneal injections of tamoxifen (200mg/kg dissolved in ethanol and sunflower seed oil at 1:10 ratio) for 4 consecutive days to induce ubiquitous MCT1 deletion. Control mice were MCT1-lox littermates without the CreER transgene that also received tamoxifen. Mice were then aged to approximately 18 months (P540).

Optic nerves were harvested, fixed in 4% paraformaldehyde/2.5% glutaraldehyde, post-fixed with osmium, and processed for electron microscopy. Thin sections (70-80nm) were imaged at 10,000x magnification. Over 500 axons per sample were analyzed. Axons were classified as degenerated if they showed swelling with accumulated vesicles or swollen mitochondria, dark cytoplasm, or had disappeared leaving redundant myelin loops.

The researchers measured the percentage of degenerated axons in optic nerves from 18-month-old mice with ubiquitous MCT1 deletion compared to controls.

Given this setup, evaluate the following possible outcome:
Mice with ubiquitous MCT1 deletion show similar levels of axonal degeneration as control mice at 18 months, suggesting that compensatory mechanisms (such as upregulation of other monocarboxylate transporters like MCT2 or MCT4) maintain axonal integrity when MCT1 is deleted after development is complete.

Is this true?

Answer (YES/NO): NO